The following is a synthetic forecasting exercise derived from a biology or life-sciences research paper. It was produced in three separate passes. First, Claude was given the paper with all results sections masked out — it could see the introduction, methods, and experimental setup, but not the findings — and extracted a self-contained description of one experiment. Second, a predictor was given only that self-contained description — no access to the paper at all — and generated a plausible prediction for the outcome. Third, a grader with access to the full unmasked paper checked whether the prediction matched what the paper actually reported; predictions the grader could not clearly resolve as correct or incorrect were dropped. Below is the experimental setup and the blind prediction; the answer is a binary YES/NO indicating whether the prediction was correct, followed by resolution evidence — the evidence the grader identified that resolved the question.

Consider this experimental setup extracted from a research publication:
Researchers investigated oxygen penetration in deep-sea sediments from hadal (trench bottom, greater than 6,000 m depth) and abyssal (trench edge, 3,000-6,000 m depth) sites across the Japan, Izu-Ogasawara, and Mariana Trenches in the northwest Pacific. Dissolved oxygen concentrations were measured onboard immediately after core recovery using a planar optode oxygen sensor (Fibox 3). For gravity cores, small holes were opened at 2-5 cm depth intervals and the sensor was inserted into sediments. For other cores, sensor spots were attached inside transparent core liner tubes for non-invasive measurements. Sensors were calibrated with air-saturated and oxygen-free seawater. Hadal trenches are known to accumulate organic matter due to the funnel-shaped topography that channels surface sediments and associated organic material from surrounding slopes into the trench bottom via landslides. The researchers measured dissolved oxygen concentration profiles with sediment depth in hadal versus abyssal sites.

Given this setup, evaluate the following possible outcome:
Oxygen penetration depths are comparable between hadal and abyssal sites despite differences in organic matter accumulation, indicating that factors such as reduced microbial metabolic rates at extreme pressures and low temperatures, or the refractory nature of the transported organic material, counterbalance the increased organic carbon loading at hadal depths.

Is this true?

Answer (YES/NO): NO